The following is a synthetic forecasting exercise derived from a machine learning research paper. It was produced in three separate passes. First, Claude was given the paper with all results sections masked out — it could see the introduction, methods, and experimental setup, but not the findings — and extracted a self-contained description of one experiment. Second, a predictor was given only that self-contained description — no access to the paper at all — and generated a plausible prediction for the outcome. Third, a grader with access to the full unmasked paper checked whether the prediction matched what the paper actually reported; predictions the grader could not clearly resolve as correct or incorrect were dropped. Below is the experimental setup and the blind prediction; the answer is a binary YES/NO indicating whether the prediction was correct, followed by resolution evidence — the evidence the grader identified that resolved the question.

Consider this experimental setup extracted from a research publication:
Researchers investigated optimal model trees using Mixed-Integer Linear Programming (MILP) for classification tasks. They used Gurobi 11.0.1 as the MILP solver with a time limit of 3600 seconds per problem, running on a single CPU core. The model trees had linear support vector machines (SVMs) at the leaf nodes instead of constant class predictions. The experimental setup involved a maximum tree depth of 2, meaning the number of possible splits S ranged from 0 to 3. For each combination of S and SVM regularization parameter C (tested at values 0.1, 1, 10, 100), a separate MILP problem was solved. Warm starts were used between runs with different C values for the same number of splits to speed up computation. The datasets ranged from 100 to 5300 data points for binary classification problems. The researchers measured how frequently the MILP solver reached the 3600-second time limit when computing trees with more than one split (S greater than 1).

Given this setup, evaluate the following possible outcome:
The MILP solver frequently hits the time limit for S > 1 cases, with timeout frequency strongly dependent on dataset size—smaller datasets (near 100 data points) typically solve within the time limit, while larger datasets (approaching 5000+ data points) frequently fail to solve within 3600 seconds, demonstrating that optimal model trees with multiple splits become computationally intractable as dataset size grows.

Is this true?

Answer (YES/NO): NO